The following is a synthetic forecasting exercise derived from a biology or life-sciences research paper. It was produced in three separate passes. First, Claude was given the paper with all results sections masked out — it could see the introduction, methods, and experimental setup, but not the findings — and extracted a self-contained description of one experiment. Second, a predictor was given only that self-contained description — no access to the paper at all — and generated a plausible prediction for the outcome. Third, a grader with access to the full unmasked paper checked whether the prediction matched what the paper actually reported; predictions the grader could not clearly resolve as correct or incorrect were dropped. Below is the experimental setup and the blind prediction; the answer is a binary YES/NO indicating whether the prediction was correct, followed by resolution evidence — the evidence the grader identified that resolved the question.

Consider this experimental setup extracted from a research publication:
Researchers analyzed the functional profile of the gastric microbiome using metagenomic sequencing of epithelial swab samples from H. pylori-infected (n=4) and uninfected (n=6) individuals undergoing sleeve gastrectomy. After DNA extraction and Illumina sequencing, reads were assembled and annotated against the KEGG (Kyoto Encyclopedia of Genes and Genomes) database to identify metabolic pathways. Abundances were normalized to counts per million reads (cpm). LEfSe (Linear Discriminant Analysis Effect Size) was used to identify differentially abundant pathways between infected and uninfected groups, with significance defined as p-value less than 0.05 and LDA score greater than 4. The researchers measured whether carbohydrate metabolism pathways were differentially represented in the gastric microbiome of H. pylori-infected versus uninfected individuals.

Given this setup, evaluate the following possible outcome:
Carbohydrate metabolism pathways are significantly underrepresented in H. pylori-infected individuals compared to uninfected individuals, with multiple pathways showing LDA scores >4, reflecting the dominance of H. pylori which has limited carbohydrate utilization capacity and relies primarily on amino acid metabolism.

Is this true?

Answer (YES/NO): NO